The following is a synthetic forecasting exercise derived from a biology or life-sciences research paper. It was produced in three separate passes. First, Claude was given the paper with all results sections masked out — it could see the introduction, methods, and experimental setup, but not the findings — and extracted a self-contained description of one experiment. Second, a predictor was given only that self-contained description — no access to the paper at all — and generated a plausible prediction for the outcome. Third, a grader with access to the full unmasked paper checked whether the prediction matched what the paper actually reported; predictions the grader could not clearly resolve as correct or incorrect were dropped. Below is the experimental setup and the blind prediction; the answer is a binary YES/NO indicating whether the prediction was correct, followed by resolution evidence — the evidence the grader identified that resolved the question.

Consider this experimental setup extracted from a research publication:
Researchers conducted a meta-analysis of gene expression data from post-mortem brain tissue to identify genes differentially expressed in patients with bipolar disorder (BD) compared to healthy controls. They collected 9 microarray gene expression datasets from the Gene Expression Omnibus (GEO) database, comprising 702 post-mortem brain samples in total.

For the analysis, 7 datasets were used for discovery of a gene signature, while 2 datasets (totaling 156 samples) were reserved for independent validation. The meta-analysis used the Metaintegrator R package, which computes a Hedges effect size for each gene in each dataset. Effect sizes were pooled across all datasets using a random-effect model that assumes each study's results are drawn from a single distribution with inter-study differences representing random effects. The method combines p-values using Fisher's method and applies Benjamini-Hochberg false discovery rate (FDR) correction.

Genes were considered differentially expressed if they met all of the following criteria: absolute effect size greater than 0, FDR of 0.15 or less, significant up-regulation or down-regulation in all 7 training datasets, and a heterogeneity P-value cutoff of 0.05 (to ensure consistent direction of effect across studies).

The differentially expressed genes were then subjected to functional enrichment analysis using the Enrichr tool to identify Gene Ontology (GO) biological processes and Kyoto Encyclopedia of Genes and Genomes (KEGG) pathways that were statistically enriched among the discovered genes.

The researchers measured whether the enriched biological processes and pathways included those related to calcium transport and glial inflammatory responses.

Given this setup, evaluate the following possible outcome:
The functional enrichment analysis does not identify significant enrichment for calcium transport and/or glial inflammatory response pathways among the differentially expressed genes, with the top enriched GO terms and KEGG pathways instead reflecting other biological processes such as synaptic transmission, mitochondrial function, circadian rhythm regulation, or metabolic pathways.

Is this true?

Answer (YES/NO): NO